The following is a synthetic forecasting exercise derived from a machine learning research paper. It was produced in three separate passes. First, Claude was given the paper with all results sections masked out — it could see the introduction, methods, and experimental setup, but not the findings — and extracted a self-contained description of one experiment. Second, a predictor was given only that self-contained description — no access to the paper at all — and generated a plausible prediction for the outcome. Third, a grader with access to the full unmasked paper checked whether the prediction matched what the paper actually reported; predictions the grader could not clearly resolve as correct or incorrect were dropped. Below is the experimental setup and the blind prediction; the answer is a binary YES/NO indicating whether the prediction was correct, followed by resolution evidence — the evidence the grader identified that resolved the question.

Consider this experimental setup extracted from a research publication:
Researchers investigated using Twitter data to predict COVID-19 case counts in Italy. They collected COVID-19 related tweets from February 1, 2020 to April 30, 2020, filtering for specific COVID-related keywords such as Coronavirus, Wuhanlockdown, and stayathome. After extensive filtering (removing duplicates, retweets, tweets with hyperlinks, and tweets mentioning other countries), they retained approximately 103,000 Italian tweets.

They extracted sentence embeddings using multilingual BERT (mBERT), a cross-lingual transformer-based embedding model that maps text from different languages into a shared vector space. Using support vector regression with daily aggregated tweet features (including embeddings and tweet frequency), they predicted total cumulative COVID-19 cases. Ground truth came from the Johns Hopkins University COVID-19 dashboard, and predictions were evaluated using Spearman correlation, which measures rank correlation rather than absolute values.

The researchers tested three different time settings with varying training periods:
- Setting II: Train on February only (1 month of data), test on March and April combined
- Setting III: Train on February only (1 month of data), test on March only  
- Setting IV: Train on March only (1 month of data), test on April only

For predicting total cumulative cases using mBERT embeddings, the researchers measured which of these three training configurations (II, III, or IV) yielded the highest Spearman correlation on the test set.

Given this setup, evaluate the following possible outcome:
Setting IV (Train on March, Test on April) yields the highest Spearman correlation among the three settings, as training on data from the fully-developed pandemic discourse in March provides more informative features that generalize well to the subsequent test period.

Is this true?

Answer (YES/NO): NO